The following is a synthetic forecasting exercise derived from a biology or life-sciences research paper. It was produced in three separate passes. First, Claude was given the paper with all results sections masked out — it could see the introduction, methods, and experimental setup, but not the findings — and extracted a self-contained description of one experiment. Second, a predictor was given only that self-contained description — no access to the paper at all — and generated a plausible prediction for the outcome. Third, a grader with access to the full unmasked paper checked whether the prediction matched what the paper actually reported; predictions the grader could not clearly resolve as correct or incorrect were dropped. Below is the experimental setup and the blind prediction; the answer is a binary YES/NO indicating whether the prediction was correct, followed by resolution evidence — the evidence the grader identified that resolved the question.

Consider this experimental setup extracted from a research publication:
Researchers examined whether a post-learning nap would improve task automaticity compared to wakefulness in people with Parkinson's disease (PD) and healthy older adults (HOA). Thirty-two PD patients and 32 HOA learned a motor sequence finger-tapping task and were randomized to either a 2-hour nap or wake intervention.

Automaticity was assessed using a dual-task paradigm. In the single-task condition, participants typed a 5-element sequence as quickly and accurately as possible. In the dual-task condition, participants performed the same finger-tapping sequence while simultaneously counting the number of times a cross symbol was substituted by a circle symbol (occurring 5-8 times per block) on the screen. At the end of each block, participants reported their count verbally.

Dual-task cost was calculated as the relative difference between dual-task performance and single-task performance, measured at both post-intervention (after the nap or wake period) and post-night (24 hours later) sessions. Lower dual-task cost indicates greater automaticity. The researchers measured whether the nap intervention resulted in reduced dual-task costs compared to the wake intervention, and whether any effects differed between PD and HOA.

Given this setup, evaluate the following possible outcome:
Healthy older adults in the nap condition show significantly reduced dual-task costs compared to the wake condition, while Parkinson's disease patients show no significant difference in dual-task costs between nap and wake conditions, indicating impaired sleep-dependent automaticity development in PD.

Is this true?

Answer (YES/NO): NO